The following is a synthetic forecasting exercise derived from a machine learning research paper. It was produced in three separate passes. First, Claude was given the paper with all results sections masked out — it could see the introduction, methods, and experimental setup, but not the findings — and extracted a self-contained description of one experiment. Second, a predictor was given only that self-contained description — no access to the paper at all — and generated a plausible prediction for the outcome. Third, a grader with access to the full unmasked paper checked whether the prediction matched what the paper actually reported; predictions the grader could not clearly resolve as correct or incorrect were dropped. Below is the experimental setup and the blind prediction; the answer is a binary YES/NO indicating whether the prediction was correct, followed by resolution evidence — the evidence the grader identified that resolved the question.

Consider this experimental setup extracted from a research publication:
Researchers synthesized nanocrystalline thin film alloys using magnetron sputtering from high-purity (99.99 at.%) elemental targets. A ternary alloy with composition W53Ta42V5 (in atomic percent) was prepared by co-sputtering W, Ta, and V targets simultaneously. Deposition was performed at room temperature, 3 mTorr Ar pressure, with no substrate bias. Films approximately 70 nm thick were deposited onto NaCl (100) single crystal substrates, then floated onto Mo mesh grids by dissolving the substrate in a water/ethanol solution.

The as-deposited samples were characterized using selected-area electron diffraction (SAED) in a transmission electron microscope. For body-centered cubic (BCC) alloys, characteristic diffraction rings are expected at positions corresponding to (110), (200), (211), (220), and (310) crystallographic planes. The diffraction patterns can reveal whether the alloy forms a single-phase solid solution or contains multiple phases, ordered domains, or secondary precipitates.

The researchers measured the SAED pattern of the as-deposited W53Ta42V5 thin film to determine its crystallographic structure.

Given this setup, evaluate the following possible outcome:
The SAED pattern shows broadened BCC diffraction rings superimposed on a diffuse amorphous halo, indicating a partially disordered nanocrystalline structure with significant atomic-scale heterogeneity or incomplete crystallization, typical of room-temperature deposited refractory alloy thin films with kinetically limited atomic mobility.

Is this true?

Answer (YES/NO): NO